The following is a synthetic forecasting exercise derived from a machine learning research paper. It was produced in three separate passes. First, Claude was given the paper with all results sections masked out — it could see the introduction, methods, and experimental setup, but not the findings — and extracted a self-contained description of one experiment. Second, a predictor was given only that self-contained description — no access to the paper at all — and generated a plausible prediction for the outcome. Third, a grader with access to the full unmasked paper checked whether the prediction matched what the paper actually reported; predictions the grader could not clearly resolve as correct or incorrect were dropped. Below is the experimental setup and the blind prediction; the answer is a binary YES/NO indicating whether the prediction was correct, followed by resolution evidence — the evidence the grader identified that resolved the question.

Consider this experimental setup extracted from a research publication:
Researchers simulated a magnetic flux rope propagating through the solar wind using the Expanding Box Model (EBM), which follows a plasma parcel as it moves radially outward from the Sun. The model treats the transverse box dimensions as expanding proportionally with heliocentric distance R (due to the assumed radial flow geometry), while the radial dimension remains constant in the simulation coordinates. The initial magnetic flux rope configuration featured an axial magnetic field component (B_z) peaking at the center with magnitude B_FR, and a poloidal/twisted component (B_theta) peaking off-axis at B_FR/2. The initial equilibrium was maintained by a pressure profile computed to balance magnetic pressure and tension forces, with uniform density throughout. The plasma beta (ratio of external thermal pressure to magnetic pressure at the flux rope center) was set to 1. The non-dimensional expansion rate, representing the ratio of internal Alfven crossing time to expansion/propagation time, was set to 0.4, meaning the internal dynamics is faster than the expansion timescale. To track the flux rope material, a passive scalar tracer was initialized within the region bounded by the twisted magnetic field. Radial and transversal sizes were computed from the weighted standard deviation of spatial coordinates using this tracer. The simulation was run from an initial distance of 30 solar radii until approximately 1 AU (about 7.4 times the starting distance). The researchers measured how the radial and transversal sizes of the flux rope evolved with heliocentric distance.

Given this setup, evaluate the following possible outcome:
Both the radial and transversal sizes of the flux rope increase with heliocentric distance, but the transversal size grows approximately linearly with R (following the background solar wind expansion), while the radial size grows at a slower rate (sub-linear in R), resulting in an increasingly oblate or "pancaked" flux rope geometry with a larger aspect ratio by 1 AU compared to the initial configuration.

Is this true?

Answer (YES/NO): NO